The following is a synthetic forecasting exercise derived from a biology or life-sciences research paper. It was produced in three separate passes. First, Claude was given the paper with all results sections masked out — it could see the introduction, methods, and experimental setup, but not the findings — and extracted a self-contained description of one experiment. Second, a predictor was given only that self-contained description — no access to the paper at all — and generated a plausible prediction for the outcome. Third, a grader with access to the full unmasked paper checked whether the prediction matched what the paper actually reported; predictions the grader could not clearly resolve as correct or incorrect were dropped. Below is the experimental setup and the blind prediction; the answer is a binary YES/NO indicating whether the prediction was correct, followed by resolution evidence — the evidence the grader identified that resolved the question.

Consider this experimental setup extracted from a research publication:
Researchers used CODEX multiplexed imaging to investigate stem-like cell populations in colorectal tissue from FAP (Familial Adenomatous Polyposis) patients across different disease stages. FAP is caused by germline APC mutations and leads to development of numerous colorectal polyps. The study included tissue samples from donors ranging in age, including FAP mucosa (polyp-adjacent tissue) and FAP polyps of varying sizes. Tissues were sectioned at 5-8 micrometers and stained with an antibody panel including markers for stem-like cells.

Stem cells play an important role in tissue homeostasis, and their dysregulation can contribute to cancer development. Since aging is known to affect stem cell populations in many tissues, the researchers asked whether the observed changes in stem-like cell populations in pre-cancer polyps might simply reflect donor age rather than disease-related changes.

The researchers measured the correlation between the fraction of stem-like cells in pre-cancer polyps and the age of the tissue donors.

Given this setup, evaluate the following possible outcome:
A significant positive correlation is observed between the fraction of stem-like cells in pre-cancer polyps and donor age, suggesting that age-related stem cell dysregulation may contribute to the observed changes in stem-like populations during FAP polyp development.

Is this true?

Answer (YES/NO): NO